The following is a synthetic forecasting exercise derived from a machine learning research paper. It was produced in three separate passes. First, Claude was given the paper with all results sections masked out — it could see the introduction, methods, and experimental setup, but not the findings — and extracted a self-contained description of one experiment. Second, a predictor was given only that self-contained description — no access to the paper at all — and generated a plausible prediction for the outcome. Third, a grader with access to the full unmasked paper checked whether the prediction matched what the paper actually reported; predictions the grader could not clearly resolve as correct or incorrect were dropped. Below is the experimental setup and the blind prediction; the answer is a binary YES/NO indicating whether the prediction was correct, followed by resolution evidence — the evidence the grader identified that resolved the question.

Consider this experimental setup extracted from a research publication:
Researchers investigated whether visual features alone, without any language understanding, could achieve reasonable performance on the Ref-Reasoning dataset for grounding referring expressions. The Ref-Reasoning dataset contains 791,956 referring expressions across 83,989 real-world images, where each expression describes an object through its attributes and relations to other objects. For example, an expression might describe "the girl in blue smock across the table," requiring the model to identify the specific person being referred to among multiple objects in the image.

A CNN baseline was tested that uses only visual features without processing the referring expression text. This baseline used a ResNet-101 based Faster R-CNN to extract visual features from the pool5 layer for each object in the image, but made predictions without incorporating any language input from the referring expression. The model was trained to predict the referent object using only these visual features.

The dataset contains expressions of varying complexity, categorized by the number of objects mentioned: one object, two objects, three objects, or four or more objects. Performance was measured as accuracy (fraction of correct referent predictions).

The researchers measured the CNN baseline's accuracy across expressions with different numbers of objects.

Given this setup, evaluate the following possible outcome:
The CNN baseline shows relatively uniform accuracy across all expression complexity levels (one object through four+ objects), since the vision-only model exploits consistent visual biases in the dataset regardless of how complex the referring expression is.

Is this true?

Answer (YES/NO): YES